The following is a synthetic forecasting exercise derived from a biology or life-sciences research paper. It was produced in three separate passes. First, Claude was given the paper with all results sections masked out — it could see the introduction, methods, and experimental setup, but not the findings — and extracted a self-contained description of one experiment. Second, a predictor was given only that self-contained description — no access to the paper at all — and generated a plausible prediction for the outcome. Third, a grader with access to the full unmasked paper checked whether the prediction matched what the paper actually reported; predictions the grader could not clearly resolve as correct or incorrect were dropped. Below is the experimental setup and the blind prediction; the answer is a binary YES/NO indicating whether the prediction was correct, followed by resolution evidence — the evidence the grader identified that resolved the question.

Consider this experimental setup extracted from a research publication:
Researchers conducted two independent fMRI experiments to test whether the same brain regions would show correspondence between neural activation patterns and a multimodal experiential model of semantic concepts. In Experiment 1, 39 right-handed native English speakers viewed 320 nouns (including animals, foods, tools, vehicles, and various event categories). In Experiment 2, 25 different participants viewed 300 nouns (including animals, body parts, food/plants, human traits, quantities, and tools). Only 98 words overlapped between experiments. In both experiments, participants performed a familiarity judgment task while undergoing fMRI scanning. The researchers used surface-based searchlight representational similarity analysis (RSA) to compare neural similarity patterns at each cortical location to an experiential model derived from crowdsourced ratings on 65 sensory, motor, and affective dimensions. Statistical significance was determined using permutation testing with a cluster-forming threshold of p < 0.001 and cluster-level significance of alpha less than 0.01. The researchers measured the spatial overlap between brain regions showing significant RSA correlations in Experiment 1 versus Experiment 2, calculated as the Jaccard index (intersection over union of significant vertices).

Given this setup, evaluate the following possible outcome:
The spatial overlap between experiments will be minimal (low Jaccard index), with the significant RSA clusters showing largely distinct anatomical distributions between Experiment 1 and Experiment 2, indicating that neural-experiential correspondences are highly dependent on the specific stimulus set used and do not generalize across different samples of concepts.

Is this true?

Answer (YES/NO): NO